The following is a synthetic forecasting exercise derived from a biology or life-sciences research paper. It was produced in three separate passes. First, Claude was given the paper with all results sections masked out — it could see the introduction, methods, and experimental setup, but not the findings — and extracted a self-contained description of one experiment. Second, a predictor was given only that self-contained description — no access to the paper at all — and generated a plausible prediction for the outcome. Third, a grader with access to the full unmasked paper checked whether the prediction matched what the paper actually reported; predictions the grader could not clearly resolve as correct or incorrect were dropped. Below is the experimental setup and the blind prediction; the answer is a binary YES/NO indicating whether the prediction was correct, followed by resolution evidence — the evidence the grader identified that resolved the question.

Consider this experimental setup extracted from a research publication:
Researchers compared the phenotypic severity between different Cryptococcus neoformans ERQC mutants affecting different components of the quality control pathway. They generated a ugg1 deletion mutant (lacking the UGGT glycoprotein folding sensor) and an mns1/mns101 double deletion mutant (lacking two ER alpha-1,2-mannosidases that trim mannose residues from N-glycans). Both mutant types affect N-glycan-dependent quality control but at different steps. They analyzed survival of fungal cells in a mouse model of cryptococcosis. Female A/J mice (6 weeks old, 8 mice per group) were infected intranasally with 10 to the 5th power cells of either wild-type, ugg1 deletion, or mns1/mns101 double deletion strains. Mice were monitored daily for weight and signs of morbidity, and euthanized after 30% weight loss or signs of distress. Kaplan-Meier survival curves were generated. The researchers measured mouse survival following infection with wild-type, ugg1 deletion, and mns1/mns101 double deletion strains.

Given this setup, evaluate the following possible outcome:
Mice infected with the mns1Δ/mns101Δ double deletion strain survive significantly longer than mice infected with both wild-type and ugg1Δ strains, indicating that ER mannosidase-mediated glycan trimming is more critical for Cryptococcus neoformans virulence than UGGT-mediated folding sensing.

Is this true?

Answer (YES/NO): NO